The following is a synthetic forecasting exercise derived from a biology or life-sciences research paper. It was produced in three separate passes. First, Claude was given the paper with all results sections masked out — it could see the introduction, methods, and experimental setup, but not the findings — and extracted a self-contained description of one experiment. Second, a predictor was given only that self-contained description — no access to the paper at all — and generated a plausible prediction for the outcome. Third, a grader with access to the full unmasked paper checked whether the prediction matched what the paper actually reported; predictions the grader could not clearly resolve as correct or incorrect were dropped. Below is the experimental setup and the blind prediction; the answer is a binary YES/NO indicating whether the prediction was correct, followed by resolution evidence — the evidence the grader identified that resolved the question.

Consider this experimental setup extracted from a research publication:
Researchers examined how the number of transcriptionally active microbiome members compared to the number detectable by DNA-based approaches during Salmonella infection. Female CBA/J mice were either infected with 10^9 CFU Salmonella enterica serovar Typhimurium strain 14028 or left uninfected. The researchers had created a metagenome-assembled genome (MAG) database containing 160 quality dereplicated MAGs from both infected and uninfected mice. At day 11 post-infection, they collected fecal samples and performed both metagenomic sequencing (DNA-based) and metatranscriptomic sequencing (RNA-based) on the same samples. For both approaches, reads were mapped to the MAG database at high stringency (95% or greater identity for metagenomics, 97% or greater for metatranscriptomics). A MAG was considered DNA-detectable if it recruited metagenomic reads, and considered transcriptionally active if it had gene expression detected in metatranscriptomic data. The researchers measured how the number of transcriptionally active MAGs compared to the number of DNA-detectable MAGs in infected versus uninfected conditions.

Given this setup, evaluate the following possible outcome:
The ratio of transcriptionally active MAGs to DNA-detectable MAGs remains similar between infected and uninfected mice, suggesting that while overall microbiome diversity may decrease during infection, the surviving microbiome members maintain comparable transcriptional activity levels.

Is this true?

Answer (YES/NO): NO